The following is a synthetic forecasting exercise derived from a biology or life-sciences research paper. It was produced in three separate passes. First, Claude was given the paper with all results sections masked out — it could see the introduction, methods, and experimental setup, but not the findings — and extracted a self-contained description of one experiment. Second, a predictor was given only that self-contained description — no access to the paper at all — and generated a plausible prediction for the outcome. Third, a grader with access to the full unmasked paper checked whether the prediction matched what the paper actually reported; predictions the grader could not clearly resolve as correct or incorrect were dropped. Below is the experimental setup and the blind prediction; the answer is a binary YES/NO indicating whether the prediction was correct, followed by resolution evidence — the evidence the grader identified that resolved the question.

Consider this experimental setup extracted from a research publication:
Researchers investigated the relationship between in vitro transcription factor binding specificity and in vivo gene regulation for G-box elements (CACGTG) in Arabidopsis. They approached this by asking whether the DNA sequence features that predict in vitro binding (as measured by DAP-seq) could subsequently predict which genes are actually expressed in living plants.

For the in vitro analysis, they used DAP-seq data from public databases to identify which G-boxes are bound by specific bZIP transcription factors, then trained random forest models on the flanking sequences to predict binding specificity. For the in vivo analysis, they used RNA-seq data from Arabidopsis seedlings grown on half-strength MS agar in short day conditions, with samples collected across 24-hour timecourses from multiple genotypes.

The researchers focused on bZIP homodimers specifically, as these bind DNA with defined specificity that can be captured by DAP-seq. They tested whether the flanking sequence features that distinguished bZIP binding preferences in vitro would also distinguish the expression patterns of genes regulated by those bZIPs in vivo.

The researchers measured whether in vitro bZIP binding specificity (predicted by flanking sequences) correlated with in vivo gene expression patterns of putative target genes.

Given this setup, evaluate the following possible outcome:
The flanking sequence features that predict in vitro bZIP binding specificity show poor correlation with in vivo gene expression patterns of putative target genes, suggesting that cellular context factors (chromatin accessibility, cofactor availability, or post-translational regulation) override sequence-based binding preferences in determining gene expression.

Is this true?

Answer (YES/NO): YES